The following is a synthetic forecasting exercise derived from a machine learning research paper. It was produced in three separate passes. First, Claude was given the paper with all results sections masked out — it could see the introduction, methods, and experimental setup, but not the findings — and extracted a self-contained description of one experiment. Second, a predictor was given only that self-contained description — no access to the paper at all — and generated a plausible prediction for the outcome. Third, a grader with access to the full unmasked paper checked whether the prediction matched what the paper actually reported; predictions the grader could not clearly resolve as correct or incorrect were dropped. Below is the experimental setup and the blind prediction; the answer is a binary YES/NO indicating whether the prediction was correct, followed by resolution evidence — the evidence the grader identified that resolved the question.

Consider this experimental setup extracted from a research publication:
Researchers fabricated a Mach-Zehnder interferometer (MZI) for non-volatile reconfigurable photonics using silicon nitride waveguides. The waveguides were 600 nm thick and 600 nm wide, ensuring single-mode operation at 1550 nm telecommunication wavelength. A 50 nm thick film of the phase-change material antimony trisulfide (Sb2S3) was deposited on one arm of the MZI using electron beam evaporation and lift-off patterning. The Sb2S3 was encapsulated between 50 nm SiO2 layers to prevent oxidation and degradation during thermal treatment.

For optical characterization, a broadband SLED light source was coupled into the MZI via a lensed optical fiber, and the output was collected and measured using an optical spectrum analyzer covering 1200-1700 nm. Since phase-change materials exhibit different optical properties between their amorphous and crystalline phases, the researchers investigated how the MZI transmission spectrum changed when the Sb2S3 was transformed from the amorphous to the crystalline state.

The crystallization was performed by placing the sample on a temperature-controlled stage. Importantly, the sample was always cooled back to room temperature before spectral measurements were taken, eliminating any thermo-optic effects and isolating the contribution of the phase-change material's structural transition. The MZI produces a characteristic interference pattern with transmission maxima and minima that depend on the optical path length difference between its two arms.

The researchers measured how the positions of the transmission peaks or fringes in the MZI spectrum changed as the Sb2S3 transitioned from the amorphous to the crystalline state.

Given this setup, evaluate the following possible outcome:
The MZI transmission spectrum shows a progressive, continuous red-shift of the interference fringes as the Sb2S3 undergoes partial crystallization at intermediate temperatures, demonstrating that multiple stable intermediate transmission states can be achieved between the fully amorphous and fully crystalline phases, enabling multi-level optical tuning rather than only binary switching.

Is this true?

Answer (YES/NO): NO